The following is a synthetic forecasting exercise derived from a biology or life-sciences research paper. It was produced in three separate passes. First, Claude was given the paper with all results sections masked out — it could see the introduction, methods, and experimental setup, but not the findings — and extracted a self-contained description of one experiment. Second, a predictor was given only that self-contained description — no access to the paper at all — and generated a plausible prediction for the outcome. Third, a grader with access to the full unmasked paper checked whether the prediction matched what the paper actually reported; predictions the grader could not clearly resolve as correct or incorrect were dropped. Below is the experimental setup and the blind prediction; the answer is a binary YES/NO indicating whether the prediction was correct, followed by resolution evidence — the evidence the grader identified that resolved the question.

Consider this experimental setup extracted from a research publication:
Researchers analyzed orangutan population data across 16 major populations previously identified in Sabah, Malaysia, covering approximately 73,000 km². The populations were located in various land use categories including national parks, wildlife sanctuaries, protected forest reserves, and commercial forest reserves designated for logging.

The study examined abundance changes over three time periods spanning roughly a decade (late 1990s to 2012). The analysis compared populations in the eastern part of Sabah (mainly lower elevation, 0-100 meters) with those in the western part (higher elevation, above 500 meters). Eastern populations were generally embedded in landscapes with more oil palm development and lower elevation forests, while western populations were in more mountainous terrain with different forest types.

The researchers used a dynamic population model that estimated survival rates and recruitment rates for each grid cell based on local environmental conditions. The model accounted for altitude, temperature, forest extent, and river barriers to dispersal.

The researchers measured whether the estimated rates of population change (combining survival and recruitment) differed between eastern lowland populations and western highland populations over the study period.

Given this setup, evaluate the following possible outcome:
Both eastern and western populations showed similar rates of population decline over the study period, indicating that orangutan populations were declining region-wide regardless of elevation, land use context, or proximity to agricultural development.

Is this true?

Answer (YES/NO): NO